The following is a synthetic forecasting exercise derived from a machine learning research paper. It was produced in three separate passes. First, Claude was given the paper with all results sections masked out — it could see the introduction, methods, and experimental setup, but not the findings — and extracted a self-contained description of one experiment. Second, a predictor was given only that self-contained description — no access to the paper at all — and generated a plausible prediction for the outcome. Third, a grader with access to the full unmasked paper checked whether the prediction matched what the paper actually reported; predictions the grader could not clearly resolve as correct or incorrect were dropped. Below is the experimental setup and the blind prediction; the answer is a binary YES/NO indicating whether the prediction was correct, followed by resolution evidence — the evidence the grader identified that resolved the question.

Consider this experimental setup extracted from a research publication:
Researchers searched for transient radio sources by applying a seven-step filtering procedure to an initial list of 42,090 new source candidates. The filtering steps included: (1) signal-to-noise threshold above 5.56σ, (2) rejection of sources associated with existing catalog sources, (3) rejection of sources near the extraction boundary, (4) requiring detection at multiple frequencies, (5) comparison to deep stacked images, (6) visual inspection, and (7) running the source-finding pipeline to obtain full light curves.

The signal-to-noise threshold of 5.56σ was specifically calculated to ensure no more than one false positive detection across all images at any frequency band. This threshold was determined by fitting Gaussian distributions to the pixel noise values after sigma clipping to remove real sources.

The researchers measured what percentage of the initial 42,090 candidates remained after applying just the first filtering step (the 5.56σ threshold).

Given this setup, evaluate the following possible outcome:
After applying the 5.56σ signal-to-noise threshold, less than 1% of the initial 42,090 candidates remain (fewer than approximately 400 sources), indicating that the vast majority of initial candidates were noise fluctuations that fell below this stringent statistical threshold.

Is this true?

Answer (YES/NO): YES